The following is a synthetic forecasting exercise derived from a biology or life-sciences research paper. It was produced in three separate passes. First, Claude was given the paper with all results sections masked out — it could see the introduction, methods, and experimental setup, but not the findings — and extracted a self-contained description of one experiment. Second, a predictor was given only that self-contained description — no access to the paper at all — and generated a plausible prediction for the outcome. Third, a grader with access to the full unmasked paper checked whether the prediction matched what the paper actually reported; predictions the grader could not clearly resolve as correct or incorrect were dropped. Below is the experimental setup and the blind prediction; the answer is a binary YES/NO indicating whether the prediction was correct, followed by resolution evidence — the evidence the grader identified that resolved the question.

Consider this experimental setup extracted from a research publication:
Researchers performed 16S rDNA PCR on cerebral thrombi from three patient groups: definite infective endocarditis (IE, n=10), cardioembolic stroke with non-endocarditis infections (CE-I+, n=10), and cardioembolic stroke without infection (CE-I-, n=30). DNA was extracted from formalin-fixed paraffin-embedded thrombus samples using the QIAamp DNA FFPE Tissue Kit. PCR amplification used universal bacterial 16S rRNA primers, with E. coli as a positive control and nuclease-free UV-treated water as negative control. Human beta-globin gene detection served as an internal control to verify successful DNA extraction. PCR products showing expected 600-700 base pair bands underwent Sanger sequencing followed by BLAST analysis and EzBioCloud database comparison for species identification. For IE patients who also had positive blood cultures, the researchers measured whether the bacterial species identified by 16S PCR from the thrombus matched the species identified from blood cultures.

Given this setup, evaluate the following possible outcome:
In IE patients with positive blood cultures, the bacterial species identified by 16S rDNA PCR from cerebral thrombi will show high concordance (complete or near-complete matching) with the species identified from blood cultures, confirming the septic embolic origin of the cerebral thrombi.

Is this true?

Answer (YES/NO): NO